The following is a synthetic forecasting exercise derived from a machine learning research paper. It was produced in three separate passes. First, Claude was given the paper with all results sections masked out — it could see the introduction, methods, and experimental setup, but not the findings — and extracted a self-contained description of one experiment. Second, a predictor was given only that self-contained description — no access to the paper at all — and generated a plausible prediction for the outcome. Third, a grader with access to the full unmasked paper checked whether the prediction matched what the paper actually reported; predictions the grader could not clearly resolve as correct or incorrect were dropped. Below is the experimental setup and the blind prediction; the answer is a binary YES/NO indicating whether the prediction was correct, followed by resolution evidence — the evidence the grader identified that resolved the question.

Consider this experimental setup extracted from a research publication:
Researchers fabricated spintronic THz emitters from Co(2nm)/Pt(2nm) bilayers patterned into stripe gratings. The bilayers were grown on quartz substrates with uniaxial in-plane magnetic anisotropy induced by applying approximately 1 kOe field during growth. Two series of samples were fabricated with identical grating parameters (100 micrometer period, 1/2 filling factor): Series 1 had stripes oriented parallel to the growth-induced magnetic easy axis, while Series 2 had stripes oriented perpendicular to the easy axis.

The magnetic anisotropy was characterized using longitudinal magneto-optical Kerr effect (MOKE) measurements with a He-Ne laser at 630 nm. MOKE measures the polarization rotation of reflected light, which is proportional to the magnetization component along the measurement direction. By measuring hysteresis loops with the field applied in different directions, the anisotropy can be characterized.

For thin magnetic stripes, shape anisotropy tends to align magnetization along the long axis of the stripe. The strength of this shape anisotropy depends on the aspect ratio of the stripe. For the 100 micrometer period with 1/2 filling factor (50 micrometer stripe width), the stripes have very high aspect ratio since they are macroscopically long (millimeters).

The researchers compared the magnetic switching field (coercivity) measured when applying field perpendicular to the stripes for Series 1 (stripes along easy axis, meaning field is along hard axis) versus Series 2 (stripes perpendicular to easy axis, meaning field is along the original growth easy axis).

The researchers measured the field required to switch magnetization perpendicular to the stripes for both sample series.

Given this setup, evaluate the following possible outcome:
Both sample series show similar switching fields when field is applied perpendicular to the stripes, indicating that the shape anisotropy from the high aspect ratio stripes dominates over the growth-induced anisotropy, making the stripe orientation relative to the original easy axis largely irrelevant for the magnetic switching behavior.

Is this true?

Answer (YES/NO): NO